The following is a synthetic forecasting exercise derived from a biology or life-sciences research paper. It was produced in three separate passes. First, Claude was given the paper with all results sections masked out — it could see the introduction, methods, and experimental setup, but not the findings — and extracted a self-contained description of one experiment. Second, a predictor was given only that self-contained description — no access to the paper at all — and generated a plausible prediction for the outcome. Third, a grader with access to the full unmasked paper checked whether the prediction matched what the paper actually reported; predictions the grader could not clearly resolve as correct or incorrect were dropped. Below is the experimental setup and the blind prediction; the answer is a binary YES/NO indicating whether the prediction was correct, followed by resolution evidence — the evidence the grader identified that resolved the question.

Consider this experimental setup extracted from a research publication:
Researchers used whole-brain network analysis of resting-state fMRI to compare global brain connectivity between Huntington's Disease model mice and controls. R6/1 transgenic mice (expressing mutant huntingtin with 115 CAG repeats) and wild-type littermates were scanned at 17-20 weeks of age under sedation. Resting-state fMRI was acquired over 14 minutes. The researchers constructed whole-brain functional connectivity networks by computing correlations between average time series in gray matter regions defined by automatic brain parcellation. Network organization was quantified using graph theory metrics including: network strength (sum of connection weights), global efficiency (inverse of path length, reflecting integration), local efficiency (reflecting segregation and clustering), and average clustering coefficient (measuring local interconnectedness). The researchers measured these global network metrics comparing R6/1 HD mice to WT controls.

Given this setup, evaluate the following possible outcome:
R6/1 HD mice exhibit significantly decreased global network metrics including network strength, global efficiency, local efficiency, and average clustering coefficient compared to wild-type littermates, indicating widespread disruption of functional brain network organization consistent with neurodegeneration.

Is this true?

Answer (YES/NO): NO